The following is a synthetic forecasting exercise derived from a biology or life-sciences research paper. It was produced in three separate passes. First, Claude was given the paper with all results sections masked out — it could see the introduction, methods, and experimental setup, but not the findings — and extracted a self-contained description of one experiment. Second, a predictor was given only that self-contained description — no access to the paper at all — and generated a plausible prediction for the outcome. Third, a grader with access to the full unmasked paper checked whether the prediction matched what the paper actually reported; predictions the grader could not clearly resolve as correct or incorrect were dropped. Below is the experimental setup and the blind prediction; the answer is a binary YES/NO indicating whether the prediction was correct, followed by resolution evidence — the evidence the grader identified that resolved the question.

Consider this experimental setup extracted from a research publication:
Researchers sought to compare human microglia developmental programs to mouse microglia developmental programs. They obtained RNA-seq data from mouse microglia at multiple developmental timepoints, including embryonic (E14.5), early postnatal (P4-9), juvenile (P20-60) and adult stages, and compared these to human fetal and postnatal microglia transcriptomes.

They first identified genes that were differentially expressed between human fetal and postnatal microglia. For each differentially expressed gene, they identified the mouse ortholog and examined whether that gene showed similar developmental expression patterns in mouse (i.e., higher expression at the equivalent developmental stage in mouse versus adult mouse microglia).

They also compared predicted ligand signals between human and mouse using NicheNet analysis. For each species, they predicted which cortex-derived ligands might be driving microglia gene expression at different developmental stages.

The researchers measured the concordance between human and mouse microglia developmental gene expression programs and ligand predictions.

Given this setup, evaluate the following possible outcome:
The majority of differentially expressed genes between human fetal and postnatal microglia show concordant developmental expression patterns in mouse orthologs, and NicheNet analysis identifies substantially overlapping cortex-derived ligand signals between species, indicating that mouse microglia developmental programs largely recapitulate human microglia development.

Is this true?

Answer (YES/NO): NO